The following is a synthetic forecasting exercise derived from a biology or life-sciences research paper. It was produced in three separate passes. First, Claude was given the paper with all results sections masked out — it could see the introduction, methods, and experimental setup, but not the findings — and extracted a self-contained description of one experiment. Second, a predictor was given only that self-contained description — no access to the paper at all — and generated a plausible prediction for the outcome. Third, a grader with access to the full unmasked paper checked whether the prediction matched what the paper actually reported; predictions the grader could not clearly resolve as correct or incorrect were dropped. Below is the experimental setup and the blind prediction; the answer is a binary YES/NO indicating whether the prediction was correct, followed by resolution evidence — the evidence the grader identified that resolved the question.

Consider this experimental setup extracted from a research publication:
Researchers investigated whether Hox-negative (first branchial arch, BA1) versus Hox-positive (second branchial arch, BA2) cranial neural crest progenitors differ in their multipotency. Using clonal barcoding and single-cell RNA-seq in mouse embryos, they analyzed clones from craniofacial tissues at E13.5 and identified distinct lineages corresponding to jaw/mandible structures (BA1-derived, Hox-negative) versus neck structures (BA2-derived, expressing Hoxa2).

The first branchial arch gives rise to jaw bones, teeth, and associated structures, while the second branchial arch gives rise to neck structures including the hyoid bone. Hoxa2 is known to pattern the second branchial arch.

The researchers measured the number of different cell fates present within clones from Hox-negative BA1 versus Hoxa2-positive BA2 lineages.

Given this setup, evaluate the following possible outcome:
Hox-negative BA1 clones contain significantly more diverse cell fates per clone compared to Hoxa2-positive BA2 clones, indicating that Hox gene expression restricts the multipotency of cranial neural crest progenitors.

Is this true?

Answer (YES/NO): YES